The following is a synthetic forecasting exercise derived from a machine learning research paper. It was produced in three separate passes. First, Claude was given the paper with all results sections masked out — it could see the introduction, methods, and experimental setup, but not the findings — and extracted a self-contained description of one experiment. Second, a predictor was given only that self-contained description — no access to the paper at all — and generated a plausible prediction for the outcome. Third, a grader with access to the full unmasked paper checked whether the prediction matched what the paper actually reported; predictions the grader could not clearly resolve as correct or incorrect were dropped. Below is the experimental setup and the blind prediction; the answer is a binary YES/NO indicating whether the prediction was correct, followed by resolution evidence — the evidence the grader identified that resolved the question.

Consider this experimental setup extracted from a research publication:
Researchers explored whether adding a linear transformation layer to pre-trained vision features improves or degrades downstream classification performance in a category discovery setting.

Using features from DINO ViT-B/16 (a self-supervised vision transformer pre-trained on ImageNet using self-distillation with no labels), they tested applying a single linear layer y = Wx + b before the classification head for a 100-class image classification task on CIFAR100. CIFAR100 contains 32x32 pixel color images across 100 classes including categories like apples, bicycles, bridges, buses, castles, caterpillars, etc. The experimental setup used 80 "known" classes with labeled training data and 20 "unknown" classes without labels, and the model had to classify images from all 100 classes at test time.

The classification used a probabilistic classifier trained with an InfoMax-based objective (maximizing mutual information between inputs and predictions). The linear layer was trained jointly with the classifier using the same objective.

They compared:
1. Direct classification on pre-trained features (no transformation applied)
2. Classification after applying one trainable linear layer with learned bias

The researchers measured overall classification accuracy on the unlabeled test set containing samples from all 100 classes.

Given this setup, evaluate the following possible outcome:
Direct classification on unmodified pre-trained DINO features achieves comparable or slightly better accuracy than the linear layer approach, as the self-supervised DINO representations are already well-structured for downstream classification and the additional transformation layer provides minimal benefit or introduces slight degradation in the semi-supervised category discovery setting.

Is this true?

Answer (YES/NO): YES